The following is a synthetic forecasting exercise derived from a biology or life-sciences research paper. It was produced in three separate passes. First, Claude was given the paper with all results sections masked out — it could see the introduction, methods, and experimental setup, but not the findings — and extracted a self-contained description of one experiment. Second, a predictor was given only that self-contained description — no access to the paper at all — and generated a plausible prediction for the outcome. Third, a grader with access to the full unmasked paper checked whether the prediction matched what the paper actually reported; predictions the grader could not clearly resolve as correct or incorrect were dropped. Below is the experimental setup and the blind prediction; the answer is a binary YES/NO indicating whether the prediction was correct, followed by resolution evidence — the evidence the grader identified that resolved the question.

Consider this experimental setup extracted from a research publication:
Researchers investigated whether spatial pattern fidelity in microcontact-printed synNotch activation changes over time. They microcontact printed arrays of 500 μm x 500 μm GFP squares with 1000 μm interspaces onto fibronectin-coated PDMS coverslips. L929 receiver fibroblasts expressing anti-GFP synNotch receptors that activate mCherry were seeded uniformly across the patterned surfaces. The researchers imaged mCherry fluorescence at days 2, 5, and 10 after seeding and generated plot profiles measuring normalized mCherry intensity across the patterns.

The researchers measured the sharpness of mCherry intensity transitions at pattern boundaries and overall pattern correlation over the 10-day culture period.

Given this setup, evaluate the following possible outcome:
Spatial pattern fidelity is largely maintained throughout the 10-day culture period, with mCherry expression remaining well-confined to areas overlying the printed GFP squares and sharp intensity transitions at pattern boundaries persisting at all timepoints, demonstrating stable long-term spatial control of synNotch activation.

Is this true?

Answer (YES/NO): NO